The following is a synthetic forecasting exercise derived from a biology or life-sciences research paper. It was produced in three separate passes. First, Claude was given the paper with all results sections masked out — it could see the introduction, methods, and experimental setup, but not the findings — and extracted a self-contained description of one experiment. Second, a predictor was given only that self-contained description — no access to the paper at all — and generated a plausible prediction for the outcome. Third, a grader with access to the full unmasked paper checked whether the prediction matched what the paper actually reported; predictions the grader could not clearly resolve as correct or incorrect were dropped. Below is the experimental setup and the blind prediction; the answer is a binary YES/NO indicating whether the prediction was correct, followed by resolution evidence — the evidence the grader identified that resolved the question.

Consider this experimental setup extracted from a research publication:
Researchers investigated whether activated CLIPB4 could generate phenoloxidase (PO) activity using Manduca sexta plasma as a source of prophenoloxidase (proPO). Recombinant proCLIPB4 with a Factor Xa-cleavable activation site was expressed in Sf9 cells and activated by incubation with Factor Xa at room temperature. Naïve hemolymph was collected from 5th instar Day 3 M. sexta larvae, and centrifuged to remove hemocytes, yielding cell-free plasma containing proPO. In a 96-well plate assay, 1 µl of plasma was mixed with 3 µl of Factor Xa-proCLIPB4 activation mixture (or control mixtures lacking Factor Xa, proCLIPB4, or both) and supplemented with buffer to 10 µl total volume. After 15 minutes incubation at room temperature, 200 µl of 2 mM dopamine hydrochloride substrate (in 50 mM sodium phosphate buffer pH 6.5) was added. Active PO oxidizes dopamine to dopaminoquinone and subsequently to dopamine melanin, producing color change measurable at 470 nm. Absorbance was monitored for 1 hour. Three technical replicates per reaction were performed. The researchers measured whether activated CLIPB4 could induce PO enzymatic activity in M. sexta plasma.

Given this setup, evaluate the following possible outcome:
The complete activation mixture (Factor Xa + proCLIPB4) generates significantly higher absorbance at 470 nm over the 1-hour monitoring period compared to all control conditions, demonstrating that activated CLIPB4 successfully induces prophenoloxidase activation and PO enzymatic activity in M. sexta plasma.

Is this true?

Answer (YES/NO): YES